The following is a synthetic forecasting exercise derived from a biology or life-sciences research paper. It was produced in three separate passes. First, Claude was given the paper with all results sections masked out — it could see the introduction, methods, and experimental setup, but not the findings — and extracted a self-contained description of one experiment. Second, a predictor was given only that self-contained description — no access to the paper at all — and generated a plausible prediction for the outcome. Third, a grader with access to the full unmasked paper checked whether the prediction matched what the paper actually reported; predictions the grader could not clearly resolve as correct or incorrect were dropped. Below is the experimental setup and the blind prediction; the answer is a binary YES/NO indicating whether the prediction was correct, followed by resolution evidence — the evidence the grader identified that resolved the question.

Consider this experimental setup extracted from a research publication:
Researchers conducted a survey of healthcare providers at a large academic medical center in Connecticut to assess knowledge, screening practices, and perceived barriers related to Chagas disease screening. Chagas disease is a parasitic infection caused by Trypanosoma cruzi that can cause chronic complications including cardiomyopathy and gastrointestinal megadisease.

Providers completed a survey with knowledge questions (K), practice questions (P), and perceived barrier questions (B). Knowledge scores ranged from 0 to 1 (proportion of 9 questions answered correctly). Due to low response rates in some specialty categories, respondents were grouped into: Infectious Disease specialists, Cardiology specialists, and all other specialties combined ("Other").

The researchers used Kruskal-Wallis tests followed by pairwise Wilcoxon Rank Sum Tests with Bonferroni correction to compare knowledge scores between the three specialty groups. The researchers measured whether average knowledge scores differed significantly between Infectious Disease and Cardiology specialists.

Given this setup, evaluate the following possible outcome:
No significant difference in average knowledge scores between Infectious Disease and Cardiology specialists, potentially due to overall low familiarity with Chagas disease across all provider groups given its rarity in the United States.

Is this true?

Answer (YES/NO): NO